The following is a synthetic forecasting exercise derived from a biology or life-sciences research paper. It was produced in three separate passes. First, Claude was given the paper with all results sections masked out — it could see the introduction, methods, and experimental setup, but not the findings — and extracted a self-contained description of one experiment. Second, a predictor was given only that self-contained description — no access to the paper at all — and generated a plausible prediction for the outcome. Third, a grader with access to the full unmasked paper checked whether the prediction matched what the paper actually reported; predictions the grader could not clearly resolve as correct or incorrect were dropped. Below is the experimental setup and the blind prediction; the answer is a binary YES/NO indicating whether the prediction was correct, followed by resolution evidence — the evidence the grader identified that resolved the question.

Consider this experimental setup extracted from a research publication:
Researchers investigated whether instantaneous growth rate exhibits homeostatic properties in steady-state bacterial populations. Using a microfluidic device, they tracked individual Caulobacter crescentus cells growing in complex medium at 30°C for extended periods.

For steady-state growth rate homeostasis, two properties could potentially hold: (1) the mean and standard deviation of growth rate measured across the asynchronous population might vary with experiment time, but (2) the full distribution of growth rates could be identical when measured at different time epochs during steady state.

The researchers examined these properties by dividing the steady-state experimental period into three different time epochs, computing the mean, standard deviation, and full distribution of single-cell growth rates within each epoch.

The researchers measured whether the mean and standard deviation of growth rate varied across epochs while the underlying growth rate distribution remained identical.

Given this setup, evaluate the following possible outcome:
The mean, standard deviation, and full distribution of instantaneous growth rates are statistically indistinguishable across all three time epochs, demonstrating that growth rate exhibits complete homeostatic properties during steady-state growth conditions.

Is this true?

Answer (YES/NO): NO